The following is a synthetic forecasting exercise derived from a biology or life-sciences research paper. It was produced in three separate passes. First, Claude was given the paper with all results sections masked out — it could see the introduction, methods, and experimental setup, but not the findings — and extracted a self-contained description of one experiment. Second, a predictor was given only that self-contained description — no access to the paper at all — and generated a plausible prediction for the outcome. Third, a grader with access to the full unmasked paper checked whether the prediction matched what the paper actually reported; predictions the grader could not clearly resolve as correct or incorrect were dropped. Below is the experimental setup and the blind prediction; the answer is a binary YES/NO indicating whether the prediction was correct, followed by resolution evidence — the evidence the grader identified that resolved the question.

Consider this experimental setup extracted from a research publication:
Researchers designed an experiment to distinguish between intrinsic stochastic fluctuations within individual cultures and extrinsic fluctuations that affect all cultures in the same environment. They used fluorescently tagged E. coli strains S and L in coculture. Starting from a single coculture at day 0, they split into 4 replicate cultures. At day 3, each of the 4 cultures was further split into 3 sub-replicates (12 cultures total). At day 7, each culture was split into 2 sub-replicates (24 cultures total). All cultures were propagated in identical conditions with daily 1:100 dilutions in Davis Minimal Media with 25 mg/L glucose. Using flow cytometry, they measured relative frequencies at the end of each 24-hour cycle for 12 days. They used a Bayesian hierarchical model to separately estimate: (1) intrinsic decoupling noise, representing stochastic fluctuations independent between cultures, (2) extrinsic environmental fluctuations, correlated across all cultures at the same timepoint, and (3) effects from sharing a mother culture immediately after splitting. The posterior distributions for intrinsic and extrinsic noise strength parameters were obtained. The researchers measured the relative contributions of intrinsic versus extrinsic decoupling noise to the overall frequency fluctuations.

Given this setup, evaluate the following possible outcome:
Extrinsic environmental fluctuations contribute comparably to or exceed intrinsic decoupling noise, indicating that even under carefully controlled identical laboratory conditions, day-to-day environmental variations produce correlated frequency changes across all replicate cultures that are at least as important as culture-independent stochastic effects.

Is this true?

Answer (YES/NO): YES